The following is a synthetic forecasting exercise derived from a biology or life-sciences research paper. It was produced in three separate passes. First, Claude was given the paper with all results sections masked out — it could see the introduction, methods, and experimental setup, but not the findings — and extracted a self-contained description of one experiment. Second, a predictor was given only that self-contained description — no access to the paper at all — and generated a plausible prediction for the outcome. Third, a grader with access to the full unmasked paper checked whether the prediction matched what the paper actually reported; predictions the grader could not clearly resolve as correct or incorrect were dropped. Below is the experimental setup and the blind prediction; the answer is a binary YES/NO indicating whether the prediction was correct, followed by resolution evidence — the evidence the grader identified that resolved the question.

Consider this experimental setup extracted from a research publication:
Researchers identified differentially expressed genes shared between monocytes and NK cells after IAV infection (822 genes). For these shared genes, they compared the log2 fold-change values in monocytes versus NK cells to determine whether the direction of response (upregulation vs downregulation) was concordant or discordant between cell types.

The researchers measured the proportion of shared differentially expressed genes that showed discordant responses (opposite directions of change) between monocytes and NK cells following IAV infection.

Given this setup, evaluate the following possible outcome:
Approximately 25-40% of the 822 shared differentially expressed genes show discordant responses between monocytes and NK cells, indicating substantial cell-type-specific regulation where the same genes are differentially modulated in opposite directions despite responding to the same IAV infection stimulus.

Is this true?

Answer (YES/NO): NO